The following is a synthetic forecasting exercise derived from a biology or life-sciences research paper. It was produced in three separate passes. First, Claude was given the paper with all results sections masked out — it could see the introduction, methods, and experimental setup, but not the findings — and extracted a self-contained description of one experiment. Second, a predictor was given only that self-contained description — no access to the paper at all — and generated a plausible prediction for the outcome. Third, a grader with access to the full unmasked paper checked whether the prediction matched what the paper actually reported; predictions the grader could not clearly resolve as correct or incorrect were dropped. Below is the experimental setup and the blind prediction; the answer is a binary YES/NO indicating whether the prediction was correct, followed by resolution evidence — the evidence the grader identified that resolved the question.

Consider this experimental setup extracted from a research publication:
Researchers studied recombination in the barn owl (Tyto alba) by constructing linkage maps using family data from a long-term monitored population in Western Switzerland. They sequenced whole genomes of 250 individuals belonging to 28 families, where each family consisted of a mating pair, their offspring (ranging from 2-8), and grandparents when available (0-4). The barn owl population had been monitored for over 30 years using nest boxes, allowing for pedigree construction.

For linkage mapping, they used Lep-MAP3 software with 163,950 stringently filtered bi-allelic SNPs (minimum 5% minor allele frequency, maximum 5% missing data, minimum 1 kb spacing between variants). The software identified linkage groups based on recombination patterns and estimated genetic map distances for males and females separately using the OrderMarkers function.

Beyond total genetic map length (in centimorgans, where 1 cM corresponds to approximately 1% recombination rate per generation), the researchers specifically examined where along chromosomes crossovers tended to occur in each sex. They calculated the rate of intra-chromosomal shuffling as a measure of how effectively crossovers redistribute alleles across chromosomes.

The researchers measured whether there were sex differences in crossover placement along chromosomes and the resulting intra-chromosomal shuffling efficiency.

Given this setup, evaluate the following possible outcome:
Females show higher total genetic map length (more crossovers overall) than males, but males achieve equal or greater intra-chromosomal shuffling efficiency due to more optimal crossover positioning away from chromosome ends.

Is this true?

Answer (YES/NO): NO